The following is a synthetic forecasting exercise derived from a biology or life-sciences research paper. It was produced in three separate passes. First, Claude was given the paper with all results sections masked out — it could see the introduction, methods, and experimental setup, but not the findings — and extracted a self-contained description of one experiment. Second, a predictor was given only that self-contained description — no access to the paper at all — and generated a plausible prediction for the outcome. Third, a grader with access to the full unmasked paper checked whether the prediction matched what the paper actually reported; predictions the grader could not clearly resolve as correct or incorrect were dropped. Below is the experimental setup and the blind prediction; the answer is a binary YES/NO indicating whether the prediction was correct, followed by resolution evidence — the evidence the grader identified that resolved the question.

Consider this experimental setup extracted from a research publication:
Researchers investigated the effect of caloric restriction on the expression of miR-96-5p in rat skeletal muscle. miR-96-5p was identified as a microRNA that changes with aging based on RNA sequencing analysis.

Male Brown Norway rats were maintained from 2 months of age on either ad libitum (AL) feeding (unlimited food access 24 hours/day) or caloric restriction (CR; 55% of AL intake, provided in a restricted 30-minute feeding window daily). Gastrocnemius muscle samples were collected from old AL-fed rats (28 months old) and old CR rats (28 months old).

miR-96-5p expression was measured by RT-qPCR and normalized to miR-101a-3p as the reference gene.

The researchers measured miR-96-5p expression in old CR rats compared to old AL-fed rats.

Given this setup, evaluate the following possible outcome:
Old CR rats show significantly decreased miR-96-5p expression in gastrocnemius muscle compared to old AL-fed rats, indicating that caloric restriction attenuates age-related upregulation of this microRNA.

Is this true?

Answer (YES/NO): YES